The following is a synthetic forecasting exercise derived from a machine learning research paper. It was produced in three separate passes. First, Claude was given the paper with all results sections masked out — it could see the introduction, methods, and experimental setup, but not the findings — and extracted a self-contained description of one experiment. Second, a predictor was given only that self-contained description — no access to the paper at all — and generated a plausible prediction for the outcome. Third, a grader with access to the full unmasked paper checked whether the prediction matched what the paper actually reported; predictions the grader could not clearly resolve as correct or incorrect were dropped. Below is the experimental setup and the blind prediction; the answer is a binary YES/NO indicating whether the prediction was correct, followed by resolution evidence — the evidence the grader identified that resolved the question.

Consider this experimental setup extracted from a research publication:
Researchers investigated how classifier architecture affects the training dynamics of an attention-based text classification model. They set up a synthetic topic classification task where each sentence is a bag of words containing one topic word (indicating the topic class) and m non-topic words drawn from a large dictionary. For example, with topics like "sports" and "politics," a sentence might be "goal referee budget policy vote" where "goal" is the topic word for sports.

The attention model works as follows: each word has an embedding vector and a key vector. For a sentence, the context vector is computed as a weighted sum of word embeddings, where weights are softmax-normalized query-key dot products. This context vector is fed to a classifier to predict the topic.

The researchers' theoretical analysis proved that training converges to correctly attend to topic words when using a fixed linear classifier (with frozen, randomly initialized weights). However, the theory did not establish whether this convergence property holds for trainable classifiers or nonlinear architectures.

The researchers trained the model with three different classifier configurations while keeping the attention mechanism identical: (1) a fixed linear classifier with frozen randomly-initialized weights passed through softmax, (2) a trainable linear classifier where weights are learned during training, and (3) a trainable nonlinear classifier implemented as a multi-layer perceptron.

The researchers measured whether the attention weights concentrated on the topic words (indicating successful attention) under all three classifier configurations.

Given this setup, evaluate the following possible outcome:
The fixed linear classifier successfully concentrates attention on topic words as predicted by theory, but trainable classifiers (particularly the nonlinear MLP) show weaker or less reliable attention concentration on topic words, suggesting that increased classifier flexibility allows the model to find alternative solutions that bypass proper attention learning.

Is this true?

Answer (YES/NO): NO